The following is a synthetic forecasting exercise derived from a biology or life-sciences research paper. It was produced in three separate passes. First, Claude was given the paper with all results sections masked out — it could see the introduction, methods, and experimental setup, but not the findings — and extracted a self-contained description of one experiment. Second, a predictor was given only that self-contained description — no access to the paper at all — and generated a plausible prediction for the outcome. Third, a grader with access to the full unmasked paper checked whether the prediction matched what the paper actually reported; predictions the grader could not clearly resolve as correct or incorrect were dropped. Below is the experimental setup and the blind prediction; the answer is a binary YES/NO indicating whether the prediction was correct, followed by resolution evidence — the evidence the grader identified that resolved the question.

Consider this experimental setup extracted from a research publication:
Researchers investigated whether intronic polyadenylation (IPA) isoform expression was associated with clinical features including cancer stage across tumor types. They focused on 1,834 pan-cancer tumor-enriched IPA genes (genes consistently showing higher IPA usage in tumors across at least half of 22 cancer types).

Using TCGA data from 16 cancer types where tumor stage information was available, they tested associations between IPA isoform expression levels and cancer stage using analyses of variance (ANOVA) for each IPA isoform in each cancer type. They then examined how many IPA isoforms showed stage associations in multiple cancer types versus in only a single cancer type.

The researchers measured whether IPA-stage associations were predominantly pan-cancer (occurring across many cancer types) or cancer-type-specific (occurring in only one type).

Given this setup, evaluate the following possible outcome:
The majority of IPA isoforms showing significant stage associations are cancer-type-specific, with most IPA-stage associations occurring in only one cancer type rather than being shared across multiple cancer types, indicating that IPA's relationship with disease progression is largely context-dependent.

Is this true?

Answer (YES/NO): YES